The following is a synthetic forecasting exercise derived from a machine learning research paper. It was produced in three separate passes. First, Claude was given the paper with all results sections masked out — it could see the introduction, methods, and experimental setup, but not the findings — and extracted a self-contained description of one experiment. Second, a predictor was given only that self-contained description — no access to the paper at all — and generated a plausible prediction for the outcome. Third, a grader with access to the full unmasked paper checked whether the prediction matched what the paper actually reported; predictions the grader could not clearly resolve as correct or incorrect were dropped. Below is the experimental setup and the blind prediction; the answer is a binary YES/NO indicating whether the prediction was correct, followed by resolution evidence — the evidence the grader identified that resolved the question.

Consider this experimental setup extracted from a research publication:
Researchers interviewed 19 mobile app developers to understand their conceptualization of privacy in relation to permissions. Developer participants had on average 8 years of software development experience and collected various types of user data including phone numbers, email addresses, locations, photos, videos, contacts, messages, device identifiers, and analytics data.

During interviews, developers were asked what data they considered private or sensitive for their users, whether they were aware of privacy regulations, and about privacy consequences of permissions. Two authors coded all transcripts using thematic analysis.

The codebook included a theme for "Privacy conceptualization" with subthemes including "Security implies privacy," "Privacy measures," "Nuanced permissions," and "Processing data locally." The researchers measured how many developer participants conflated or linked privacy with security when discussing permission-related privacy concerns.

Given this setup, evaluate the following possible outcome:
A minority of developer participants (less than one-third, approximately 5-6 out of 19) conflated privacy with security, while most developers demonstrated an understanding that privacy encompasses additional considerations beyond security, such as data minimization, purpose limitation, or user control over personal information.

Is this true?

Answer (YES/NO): NO